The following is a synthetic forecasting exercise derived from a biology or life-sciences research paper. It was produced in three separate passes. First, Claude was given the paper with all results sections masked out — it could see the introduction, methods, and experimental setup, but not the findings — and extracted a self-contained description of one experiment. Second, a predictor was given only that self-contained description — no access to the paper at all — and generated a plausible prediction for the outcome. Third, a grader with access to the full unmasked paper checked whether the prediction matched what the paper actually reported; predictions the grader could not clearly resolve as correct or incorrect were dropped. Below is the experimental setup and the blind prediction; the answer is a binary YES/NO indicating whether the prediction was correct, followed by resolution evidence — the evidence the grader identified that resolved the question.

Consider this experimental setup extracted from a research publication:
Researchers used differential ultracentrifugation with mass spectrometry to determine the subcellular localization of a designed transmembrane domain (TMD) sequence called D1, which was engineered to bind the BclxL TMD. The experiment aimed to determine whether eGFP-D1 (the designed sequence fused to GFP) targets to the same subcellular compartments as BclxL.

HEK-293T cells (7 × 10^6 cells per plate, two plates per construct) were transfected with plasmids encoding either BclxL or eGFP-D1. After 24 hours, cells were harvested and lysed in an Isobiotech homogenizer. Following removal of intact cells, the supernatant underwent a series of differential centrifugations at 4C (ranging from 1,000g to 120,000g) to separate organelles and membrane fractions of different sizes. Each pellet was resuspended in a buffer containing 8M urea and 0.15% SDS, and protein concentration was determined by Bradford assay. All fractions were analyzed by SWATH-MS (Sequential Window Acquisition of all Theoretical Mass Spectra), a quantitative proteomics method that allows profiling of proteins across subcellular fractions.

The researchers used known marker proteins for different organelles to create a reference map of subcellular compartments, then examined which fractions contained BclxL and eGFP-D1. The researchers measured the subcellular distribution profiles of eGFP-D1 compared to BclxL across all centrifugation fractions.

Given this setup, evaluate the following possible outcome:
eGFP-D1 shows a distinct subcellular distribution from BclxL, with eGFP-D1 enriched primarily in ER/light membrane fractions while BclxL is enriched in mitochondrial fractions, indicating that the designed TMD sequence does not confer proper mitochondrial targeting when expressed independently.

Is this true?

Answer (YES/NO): NO